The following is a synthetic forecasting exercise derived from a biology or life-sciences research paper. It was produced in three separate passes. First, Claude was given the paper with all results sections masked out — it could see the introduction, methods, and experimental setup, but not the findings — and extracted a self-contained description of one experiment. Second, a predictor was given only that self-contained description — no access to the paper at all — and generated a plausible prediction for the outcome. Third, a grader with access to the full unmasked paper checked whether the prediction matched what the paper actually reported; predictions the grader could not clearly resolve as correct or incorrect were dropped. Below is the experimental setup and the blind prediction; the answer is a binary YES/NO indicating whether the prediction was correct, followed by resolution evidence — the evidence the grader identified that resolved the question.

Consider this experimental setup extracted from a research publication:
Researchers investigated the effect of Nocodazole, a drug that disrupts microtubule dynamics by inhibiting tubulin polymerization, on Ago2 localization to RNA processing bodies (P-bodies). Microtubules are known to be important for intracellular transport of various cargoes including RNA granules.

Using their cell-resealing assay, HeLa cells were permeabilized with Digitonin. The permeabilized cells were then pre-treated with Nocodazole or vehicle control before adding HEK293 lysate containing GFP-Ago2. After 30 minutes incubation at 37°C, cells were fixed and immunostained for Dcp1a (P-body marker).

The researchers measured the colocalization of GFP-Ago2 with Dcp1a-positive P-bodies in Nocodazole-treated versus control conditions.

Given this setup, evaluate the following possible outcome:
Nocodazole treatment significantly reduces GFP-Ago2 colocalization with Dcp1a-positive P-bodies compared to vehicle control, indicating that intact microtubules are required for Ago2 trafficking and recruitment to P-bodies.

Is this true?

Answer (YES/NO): YES